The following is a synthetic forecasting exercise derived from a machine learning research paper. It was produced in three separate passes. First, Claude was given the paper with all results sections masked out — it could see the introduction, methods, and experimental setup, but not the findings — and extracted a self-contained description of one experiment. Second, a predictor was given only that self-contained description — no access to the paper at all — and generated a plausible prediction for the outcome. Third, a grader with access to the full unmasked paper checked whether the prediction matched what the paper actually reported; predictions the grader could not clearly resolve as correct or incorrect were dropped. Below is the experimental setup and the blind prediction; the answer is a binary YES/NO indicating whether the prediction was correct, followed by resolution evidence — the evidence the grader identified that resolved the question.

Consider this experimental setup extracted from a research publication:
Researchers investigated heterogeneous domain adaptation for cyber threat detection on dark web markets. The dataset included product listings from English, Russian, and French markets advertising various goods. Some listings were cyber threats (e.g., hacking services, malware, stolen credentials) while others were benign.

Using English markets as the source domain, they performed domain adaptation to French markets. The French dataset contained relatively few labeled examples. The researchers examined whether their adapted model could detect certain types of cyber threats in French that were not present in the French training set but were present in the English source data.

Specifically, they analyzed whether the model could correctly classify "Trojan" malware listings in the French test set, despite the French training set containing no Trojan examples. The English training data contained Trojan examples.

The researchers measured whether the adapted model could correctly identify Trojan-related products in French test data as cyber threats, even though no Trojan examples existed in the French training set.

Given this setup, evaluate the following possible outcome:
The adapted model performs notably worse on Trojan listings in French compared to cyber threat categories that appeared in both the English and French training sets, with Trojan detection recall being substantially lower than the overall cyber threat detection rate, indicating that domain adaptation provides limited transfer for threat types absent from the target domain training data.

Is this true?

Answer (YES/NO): NO